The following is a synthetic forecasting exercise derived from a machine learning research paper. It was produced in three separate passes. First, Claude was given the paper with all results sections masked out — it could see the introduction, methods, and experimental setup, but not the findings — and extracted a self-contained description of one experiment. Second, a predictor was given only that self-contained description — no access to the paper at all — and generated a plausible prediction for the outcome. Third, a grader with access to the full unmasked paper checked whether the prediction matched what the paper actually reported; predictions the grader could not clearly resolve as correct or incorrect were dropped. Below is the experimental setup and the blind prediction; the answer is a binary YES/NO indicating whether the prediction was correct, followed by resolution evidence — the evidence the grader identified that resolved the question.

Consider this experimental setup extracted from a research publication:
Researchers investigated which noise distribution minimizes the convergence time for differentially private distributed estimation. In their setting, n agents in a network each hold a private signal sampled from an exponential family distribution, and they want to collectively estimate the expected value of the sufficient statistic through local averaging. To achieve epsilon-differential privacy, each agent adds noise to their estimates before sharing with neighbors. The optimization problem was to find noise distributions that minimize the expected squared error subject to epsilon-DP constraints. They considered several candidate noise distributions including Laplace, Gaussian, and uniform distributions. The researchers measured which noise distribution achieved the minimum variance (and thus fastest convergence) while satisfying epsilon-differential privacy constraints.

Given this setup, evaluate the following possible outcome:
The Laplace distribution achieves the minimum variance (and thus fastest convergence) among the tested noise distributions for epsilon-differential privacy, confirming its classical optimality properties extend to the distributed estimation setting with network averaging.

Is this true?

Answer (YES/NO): YES